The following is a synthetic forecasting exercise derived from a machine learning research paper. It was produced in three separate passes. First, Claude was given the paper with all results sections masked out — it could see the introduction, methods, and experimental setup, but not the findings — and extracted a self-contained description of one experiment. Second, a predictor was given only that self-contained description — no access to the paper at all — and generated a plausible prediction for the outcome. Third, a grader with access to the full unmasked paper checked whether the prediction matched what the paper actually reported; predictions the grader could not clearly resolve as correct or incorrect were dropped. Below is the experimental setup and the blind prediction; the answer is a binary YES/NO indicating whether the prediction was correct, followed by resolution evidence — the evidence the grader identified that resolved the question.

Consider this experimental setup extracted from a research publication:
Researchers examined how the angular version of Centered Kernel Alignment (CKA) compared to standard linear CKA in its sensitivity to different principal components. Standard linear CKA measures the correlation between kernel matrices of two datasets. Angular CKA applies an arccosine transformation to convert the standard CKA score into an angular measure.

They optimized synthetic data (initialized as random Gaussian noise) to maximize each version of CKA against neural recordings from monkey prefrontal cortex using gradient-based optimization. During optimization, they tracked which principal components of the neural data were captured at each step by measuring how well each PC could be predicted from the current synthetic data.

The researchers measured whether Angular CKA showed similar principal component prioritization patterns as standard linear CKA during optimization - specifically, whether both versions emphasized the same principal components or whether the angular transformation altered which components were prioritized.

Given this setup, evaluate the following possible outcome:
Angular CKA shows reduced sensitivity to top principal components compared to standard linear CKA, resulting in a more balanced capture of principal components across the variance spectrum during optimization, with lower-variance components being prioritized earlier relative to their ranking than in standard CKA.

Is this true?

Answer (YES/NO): YES